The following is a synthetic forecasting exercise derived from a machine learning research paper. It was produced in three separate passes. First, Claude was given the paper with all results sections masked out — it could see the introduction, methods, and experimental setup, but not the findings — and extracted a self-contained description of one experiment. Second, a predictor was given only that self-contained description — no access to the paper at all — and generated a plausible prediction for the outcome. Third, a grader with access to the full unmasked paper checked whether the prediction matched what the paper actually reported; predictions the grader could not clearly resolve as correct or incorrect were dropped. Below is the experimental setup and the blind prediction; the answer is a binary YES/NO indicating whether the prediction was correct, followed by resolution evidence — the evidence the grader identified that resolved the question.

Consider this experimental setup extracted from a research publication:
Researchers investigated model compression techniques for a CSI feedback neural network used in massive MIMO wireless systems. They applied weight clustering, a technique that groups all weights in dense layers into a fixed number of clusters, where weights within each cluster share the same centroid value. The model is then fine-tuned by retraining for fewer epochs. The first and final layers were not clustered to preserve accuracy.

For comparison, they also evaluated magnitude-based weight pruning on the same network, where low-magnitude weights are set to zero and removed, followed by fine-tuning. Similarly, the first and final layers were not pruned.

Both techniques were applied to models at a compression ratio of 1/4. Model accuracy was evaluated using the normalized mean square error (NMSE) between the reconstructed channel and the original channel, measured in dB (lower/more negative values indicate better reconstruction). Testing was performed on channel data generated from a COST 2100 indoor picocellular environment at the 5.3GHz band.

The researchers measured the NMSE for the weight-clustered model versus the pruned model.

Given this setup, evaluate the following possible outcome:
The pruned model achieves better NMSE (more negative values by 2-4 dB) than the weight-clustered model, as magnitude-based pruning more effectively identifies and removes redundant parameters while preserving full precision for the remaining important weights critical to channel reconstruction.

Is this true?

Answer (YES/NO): NO